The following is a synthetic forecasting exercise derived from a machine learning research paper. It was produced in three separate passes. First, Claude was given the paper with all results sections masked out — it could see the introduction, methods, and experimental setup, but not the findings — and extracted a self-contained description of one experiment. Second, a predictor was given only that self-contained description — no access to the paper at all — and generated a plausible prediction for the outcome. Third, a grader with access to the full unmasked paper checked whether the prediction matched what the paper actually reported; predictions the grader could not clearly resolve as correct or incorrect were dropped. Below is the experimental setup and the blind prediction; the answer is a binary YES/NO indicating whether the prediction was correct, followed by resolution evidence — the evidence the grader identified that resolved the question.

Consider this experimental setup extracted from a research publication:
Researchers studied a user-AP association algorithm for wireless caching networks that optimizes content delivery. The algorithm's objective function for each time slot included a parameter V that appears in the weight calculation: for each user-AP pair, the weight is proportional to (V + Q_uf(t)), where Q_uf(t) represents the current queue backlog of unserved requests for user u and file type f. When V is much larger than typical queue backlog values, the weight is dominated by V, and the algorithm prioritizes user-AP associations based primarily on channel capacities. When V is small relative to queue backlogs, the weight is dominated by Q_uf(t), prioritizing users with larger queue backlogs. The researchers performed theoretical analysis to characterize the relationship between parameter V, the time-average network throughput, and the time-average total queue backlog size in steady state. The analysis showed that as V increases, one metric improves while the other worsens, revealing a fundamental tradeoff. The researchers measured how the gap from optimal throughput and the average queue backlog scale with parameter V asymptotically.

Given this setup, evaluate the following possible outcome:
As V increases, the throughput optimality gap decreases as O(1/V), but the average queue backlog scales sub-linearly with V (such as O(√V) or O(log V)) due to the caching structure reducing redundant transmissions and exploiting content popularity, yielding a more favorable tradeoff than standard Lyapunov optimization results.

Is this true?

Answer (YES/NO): NO